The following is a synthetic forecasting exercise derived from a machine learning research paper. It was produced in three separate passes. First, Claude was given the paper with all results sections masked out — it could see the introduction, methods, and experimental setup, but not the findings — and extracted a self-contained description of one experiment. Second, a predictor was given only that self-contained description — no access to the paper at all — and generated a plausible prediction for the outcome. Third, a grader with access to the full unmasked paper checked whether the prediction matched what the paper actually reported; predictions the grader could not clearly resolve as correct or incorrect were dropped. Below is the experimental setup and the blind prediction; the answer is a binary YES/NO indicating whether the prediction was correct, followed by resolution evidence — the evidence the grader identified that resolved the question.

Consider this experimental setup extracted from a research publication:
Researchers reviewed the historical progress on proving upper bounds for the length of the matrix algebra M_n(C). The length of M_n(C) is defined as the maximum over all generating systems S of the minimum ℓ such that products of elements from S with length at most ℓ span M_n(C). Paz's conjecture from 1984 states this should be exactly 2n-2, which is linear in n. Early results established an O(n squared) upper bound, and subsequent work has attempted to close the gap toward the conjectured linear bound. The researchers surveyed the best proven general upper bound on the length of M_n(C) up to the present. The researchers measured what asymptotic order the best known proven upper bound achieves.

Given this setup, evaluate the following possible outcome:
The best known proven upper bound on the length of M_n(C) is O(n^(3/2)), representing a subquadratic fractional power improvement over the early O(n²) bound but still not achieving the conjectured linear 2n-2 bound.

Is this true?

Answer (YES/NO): NO